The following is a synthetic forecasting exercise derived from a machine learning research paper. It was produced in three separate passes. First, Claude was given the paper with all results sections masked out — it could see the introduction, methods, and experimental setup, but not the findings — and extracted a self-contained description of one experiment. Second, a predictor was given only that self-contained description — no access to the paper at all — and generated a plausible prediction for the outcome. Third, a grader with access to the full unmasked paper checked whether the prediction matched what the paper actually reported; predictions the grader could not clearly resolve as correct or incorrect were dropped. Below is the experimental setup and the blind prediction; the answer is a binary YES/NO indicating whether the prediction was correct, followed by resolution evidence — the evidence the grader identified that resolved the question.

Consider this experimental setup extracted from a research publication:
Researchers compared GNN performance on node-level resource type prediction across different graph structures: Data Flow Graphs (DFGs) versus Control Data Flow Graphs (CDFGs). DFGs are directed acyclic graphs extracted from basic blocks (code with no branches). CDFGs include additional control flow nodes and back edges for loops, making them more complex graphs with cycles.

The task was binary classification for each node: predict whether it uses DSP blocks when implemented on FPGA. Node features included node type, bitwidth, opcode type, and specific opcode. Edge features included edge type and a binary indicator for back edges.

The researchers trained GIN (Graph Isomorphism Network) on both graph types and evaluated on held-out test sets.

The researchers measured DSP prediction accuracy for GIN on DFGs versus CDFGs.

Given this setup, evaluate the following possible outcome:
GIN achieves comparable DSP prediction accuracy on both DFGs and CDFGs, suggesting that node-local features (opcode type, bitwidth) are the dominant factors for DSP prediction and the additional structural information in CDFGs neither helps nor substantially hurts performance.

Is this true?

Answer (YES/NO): NO